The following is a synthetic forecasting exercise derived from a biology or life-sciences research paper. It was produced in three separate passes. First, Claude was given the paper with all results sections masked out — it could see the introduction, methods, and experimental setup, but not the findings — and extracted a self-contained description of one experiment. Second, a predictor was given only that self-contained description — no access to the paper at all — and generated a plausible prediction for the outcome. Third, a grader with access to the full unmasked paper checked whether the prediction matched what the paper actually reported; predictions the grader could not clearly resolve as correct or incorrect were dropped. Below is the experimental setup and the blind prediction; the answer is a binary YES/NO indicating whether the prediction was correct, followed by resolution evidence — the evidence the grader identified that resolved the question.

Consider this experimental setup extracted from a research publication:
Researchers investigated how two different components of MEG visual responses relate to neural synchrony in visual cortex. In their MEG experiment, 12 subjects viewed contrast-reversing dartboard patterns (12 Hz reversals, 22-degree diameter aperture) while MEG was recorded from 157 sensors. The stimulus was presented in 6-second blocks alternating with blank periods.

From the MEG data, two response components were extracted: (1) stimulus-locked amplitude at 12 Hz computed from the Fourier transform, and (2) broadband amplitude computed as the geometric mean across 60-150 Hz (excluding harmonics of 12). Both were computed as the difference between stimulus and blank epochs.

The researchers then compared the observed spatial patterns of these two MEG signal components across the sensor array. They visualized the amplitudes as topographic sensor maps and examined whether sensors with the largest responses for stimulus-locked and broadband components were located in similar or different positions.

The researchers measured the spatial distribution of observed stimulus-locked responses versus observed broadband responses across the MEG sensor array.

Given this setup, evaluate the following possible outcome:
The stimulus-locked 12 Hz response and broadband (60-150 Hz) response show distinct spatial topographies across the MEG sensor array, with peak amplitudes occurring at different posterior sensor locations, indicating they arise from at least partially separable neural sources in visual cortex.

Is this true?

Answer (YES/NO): NO